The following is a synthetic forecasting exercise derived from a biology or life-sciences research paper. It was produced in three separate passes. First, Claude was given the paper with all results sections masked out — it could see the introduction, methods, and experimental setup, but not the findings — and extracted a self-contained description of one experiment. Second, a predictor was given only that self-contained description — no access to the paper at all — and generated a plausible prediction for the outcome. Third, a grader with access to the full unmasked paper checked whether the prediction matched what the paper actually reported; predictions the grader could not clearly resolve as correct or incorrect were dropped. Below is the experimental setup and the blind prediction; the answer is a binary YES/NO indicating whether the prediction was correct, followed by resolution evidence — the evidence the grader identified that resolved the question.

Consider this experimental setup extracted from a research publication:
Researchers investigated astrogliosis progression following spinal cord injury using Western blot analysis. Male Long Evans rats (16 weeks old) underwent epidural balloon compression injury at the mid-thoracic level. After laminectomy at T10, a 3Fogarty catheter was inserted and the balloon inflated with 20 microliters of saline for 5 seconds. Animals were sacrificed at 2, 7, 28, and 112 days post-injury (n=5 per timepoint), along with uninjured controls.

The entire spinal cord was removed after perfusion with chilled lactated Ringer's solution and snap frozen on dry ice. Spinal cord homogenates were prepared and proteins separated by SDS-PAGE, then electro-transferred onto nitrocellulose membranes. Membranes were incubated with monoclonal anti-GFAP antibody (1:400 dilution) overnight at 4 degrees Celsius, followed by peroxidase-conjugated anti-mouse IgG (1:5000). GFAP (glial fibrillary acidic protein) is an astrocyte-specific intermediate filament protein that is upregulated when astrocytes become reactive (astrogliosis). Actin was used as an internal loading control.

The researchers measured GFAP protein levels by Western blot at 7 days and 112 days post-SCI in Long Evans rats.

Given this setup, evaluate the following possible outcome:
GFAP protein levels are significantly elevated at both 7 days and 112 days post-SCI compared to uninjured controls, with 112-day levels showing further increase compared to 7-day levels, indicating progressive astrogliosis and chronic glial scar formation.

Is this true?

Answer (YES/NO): NO